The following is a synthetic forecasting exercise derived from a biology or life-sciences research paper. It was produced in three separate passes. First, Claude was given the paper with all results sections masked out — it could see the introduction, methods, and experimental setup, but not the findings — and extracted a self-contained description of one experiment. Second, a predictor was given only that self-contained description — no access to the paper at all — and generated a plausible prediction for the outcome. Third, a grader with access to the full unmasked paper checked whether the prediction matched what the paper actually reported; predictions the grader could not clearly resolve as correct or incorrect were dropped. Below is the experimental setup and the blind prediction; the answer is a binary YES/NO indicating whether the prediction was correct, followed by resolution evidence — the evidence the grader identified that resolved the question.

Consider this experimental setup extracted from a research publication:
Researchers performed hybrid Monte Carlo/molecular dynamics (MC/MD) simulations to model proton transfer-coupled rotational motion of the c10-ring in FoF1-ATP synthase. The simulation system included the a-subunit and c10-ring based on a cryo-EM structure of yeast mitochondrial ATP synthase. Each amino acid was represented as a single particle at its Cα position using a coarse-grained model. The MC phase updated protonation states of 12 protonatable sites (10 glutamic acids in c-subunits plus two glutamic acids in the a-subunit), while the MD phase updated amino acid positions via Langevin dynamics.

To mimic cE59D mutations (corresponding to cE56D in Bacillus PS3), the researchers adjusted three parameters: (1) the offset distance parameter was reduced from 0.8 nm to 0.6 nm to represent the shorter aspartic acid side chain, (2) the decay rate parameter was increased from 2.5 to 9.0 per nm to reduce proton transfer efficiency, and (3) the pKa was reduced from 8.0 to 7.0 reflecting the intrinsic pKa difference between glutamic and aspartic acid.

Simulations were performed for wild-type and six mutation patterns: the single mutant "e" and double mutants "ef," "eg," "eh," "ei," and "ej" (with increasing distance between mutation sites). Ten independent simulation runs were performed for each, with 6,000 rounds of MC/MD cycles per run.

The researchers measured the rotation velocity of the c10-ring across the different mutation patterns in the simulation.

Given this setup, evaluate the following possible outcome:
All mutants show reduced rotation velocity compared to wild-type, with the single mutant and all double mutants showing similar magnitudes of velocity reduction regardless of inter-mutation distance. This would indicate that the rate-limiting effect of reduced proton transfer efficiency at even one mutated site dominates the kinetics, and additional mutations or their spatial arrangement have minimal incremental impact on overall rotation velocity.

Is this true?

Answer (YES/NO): NO